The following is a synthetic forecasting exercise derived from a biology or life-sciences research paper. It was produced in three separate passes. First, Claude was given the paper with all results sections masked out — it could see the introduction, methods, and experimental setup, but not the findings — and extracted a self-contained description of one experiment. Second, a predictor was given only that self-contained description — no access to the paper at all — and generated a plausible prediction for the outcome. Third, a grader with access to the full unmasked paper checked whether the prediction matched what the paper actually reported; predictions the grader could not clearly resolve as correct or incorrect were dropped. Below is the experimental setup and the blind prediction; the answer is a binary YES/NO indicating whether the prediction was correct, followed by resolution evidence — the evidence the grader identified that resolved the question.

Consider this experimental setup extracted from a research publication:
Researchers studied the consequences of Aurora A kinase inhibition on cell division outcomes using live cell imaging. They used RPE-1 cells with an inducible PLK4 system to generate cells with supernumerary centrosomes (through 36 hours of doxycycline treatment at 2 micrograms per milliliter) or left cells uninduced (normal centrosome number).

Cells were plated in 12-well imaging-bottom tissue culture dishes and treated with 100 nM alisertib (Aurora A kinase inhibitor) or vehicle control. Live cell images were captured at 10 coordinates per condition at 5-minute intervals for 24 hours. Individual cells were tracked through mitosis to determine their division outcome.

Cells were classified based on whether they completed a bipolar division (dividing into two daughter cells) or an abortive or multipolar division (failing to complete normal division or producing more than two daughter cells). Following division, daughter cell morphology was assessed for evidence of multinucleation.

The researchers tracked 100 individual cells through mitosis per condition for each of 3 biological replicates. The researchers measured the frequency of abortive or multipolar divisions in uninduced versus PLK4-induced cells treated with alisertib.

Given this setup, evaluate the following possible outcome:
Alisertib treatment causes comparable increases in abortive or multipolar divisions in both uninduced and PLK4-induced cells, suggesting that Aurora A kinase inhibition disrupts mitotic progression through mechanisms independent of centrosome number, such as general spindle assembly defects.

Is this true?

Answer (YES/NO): NO